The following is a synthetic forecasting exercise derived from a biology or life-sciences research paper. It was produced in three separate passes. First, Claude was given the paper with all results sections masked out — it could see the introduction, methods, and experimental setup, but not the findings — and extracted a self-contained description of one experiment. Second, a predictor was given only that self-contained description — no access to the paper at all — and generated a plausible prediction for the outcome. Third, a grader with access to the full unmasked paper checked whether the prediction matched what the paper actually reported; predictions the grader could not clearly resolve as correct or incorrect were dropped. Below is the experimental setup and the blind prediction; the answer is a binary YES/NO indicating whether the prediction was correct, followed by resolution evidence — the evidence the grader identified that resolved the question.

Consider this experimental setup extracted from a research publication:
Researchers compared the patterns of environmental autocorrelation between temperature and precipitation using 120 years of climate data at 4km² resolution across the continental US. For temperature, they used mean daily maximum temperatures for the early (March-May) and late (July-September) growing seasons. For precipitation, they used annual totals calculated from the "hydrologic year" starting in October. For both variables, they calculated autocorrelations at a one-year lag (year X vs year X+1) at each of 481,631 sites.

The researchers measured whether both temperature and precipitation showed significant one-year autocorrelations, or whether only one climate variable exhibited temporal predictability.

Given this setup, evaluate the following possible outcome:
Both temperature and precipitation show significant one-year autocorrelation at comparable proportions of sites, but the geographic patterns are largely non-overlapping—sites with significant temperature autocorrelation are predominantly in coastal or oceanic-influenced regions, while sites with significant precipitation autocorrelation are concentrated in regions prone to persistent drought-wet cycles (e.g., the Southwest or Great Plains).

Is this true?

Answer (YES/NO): NO